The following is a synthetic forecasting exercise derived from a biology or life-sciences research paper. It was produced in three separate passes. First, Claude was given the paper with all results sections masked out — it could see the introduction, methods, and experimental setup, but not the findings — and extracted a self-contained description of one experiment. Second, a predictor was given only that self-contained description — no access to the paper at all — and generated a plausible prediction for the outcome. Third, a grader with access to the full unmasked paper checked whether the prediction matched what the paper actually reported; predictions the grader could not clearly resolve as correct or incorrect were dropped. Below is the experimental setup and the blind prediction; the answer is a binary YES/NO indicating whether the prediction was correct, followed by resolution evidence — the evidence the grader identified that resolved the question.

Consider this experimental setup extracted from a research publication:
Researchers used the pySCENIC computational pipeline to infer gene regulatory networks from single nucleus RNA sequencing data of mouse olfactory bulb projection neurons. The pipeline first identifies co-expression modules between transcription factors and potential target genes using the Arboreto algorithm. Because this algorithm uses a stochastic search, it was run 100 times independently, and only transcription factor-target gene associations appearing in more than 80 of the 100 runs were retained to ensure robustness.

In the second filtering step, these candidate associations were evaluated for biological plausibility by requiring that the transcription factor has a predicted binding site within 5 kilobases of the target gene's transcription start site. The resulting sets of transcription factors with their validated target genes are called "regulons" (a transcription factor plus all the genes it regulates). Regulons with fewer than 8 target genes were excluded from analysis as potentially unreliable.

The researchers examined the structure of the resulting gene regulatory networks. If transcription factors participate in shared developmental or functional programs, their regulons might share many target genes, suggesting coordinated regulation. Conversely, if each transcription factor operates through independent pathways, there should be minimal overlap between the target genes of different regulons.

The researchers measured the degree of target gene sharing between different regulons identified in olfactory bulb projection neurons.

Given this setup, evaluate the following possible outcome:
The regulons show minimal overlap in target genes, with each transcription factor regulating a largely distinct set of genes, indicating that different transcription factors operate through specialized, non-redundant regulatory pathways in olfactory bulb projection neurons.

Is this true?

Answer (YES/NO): NO